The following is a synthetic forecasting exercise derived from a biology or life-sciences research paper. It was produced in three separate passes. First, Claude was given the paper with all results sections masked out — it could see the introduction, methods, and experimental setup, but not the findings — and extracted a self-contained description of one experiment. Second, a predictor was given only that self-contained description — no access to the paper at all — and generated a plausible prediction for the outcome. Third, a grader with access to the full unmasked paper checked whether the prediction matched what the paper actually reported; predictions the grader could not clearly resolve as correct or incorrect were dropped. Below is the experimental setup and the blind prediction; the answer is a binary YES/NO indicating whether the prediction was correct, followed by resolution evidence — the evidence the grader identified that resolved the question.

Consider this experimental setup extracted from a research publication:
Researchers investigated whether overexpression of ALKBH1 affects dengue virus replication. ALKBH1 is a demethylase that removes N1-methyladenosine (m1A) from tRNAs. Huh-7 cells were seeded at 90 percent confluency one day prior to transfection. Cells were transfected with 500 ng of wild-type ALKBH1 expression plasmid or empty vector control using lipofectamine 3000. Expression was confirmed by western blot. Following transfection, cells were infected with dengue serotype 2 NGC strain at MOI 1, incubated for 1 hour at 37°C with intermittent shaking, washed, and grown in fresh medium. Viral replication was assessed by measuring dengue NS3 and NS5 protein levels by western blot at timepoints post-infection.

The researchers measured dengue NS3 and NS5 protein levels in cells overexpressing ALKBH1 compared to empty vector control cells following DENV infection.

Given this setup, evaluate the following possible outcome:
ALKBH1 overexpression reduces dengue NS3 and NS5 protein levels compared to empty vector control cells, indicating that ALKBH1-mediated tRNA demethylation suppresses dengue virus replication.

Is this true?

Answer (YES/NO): NO